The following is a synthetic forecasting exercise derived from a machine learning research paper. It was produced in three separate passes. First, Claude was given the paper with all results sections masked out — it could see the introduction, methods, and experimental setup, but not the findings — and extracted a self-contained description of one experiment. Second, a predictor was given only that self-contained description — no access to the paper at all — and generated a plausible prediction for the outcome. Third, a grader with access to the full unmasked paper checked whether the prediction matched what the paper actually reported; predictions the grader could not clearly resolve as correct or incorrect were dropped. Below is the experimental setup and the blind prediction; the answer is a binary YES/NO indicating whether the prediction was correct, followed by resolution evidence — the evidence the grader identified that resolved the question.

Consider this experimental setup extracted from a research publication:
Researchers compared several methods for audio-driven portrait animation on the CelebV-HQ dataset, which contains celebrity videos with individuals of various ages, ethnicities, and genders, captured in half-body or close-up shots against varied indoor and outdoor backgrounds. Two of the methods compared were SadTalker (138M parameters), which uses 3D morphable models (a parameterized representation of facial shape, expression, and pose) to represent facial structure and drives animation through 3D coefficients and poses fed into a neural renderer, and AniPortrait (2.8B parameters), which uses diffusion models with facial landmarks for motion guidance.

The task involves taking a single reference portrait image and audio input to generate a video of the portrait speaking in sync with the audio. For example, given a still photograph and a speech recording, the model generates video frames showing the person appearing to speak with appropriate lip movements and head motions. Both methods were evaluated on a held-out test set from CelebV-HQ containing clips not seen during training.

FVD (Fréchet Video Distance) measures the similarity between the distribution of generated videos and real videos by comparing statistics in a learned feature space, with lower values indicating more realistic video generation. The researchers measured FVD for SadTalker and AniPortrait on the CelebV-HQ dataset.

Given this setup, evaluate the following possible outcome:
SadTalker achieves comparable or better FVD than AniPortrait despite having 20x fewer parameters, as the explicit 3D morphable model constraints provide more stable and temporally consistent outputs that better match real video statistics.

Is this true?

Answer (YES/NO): YES